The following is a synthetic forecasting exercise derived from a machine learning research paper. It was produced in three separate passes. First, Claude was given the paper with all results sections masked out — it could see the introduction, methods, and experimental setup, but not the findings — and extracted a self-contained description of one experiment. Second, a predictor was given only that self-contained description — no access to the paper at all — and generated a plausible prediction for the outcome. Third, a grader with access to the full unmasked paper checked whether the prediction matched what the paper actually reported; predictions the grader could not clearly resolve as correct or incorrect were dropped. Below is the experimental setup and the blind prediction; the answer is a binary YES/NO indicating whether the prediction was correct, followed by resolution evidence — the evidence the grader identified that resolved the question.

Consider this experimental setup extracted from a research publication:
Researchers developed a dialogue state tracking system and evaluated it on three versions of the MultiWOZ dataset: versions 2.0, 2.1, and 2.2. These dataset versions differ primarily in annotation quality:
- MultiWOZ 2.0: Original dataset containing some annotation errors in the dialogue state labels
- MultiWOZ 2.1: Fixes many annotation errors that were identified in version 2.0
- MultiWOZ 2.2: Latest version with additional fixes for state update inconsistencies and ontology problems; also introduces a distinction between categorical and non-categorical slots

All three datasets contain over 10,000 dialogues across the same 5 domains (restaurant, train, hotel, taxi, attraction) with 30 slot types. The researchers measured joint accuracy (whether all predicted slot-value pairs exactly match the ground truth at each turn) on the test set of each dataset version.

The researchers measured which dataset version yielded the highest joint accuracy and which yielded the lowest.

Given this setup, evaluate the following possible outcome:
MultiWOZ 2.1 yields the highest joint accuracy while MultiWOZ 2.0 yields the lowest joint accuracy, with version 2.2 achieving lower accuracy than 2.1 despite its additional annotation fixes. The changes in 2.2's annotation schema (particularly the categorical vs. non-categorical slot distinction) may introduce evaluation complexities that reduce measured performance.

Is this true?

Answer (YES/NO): YES